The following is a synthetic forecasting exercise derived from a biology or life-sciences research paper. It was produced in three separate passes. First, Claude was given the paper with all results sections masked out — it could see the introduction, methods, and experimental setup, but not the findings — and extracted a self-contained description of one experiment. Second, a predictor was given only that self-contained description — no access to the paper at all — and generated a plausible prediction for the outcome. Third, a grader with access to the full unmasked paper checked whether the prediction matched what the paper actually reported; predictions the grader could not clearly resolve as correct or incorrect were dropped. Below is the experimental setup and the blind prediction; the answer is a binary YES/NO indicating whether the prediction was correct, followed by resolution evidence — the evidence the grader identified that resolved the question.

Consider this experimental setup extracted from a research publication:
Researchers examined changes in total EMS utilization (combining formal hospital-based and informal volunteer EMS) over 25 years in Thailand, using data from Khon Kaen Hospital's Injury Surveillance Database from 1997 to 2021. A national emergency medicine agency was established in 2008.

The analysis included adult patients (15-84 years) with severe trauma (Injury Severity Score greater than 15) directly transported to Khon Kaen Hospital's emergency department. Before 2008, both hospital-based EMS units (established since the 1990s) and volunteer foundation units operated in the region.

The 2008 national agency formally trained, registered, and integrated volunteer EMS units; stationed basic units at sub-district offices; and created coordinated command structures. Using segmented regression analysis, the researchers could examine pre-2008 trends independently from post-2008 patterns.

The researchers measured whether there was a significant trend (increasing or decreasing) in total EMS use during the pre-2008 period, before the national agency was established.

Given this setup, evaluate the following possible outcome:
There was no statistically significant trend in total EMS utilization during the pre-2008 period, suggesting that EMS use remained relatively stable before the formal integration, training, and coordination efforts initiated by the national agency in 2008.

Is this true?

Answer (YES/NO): NO